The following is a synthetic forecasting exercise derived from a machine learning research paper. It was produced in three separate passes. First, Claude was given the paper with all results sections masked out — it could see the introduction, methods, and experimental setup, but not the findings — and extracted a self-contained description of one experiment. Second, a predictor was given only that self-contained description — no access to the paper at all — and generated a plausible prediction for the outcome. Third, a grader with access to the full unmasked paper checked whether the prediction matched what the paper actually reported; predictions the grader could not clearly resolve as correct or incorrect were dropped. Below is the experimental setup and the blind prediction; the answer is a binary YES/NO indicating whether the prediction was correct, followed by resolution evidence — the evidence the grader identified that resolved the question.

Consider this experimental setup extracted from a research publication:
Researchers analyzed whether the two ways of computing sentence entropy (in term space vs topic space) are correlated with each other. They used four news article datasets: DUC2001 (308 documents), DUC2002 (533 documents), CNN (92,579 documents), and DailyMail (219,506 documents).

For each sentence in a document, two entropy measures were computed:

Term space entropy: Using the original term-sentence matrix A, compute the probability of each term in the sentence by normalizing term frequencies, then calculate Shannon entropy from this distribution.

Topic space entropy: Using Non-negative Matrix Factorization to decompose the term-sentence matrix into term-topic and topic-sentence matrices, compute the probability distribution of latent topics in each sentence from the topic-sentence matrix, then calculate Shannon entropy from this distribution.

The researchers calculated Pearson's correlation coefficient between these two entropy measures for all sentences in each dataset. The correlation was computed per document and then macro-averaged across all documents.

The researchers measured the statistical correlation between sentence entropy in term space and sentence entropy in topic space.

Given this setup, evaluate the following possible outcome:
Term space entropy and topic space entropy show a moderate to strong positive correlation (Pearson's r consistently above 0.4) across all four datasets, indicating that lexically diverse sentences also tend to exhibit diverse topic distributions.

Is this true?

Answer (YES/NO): NO